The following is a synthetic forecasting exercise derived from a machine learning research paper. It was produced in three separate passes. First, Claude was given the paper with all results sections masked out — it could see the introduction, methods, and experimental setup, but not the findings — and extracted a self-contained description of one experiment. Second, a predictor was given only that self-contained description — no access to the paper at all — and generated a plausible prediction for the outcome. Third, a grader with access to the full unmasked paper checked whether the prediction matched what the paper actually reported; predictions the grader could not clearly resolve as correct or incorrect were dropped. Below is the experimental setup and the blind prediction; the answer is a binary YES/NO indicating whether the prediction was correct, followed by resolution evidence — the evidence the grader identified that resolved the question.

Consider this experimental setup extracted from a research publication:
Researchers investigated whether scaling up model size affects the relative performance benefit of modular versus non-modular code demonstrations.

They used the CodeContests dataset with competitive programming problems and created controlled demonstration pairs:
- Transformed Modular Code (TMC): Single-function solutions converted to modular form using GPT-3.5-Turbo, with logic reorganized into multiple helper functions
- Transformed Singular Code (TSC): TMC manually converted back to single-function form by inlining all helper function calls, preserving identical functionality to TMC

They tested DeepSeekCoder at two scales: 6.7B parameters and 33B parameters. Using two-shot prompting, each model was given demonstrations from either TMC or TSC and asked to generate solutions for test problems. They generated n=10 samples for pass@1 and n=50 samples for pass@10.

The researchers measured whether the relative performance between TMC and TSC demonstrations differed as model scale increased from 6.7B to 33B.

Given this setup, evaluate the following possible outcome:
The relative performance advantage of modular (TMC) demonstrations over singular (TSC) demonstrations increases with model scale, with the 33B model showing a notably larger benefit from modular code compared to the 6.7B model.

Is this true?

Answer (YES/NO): NO